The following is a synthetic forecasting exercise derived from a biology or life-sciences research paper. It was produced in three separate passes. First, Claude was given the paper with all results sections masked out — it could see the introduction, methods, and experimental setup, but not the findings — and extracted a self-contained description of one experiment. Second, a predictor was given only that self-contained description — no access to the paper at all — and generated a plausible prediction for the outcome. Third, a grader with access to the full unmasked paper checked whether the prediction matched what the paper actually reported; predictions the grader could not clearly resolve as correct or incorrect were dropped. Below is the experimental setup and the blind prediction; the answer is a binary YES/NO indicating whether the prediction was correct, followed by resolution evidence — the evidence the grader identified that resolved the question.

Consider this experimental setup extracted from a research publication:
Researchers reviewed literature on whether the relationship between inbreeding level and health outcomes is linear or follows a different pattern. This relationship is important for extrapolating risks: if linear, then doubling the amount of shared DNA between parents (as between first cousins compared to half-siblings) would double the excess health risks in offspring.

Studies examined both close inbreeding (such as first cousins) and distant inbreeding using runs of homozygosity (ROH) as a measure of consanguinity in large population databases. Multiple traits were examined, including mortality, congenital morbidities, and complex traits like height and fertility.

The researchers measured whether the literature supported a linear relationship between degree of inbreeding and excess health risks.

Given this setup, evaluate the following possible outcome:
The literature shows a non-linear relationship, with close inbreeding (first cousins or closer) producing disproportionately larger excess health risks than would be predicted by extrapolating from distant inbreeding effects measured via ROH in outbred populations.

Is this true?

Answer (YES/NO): NO